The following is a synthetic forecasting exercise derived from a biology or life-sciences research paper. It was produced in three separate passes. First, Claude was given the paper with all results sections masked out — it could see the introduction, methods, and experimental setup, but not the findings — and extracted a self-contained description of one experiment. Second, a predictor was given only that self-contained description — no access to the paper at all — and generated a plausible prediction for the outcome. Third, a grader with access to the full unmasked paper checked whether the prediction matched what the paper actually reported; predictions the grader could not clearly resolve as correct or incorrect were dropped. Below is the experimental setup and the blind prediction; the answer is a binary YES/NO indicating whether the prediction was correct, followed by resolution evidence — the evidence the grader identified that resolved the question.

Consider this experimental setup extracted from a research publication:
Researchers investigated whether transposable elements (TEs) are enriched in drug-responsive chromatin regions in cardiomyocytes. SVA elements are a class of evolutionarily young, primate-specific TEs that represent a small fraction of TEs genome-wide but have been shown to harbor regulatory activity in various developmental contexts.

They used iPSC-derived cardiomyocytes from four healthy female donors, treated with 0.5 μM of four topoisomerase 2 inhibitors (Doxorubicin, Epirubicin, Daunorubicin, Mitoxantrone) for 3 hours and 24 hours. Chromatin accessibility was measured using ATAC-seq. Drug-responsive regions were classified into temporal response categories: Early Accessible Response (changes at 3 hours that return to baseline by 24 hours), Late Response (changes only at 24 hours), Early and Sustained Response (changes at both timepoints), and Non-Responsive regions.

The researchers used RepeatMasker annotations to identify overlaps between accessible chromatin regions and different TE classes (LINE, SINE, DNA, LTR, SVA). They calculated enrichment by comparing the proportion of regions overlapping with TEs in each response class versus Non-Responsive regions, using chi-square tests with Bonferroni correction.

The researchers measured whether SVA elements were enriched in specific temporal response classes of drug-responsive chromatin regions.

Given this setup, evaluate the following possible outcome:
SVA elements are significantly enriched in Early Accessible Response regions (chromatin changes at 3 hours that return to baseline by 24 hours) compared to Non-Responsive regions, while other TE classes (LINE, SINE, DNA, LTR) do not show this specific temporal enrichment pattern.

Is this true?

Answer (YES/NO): NO